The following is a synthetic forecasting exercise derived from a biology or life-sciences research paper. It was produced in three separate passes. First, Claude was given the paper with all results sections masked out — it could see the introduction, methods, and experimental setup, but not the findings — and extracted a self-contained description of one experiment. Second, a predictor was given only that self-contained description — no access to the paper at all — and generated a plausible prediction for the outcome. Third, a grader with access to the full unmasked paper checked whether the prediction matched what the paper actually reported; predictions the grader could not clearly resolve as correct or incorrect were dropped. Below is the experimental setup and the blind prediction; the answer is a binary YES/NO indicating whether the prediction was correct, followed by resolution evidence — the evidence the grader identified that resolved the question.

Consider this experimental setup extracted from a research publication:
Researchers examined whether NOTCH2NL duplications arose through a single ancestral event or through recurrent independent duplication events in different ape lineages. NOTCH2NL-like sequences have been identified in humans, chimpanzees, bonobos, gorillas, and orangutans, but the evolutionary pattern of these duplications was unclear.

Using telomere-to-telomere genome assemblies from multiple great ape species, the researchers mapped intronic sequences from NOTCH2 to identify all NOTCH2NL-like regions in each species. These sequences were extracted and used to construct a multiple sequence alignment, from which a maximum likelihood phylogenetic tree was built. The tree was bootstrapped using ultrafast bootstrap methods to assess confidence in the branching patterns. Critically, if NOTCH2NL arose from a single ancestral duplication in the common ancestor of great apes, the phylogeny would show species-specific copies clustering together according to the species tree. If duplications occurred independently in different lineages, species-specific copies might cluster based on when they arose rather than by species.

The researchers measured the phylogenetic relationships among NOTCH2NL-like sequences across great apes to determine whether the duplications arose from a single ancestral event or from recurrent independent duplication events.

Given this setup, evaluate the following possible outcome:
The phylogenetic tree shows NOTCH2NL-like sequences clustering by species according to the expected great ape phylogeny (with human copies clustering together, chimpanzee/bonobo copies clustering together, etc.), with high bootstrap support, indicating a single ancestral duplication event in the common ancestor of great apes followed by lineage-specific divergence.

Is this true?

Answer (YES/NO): NO